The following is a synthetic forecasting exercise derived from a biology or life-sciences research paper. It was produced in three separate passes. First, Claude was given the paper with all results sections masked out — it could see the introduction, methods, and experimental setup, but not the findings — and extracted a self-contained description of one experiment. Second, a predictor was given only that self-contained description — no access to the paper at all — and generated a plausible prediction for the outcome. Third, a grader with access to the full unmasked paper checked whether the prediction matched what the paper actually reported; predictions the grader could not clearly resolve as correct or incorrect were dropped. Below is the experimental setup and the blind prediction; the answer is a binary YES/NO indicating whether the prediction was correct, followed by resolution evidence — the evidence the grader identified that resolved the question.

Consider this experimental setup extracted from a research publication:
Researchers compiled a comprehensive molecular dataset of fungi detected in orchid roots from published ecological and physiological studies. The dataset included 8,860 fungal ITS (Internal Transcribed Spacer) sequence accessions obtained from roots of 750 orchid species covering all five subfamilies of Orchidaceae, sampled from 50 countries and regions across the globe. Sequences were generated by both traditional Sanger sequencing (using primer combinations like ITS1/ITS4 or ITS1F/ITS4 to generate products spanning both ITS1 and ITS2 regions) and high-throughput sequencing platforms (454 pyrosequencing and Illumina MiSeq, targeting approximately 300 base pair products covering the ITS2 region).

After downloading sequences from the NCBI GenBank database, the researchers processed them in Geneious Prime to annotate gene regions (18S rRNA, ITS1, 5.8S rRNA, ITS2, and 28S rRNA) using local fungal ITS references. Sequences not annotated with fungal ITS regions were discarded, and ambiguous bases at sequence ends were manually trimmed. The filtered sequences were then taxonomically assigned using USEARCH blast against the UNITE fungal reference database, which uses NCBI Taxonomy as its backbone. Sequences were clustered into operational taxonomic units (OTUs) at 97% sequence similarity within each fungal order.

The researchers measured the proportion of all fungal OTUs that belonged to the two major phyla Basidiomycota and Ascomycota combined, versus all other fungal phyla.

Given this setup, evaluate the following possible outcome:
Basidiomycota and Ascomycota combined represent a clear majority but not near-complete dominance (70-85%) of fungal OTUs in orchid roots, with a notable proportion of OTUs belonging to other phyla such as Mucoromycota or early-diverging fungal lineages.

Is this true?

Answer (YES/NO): NO